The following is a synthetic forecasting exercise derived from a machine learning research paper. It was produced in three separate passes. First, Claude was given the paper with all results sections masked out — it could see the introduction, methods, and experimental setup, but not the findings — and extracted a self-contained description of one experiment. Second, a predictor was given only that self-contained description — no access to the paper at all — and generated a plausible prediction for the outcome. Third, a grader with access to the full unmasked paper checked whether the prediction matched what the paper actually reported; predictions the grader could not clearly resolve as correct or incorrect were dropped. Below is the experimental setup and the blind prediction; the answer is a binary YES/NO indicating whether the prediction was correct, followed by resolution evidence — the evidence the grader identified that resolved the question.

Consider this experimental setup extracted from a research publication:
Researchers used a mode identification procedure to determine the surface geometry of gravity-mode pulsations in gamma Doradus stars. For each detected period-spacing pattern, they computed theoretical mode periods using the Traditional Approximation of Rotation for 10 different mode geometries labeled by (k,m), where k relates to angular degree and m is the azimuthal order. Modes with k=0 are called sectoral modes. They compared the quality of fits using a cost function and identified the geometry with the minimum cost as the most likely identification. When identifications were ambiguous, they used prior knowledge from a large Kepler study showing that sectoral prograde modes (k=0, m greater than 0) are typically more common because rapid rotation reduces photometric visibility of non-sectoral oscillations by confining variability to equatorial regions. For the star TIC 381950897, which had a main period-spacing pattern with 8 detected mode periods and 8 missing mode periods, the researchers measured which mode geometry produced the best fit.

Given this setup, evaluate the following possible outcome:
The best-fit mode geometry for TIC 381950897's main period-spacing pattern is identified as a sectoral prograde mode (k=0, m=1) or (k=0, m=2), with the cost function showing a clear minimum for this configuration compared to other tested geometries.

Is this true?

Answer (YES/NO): YES